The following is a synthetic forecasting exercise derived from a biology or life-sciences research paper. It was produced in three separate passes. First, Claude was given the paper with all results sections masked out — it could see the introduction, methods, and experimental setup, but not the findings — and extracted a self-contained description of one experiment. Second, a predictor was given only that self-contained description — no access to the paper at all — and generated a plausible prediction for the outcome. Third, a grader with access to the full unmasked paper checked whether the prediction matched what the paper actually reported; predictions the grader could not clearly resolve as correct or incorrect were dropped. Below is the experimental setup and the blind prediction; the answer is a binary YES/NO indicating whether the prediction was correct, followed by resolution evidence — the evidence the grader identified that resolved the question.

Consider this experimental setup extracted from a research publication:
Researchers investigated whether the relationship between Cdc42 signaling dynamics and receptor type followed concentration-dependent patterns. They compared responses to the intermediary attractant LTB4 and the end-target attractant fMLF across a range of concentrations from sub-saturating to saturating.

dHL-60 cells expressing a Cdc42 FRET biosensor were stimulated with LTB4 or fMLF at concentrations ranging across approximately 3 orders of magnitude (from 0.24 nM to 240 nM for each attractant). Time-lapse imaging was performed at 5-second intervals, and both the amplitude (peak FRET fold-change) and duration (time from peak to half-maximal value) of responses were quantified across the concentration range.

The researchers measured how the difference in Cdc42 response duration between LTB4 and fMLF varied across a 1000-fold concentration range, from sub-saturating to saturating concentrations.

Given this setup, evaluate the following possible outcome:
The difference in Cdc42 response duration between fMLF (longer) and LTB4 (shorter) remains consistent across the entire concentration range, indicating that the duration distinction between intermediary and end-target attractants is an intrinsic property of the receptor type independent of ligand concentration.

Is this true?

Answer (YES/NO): NO